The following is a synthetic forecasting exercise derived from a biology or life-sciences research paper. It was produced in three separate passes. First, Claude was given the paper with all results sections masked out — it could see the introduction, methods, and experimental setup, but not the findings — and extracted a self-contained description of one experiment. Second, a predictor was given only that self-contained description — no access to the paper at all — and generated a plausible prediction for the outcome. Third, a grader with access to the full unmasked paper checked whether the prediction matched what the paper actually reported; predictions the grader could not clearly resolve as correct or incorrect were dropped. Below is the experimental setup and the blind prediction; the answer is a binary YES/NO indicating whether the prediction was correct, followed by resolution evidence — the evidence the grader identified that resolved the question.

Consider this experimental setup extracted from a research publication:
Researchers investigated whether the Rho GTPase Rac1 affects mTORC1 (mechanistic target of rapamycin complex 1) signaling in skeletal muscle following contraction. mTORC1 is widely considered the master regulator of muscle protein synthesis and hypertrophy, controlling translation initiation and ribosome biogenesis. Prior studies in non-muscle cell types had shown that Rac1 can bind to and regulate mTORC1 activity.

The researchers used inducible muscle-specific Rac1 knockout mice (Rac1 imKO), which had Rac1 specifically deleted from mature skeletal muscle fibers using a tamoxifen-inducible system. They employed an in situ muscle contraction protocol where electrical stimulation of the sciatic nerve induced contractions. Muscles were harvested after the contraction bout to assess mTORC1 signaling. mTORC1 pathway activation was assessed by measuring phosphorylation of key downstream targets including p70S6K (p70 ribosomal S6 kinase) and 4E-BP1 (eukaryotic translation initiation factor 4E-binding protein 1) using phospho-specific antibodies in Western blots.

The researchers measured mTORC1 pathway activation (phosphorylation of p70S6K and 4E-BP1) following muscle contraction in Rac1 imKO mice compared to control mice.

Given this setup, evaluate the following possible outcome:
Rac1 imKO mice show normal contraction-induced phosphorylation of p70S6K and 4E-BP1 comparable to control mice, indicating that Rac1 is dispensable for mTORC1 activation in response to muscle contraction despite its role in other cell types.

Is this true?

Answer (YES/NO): YES